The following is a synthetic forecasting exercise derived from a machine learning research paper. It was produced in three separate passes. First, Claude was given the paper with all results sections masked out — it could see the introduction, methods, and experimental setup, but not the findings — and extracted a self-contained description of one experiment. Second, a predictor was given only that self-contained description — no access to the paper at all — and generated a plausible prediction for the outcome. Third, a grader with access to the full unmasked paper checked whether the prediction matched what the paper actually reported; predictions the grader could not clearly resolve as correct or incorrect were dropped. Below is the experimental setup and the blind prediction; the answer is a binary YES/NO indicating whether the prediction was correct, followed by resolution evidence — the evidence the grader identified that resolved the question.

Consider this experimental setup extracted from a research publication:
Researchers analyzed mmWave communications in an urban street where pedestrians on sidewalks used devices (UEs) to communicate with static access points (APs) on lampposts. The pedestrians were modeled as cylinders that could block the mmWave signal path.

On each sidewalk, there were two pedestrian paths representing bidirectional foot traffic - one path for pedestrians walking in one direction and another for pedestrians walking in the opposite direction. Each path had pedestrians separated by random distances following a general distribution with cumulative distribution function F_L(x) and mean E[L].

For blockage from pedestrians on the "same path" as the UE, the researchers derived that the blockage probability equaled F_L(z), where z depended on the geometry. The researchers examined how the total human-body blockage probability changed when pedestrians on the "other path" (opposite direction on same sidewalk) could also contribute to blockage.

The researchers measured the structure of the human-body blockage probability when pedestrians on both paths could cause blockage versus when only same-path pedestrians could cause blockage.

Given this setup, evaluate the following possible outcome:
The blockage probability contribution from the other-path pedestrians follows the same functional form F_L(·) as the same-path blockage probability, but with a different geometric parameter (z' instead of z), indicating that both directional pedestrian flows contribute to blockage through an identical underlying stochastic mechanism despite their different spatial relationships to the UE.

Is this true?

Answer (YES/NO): NO